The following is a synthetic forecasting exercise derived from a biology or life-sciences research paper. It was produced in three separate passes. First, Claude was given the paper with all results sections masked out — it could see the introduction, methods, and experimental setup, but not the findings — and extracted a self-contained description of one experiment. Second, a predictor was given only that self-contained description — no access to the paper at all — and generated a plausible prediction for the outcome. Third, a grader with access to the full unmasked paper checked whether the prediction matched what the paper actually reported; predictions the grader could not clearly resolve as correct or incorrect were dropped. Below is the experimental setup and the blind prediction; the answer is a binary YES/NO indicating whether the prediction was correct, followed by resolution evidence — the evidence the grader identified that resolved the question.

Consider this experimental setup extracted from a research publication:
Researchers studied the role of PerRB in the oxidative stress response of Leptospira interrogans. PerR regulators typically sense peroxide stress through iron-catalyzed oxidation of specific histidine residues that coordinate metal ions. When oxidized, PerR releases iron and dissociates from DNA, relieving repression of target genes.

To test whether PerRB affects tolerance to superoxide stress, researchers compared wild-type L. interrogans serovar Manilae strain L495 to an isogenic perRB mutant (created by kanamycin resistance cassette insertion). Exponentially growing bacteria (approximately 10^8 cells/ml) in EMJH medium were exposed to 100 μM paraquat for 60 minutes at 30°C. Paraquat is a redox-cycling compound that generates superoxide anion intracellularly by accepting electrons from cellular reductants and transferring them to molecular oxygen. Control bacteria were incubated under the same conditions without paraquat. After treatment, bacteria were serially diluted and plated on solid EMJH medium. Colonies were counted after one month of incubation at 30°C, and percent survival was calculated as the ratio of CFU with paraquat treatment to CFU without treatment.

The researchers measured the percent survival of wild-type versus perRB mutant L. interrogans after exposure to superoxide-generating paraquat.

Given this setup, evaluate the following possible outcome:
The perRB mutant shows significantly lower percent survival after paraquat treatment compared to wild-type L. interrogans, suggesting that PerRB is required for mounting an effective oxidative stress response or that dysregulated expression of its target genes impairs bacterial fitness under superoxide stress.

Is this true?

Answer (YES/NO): NO